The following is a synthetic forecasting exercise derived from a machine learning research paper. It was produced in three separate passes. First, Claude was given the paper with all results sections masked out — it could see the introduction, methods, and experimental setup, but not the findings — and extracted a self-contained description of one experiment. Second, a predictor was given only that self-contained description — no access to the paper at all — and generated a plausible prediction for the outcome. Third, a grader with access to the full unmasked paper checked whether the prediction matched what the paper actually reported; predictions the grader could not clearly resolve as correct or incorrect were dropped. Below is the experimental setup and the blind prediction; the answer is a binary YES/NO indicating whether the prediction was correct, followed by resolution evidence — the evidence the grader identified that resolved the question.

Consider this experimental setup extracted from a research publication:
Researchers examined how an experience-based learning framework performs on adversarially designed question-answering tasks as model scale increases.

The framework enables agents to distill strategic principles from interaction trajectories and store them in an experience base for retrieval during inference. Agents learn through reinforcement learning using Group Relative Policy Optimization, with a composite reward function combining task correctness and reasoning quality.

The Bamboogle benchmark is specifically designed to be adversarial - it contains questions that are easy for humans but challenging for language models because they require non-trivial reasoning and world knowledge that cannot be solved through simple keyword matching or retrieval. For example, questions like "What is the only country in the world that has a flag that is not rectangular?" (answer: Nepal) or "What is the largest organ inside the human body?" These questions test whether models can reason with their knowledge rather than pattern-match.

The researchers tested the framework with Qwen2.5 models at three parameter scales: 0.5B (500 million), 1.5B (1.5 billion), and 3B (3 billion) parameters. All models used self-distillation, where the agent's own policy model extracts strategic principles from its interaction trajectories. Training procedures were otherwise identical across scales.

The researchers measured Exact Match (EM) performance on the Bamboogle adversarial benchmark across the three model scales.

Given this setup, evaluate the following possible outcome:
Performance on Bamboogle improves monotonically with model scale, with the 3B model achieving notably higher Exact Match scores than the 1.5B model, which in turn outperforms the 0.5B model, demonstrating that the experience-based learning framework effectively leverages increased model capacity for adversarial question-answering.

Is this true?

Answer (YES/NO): YES